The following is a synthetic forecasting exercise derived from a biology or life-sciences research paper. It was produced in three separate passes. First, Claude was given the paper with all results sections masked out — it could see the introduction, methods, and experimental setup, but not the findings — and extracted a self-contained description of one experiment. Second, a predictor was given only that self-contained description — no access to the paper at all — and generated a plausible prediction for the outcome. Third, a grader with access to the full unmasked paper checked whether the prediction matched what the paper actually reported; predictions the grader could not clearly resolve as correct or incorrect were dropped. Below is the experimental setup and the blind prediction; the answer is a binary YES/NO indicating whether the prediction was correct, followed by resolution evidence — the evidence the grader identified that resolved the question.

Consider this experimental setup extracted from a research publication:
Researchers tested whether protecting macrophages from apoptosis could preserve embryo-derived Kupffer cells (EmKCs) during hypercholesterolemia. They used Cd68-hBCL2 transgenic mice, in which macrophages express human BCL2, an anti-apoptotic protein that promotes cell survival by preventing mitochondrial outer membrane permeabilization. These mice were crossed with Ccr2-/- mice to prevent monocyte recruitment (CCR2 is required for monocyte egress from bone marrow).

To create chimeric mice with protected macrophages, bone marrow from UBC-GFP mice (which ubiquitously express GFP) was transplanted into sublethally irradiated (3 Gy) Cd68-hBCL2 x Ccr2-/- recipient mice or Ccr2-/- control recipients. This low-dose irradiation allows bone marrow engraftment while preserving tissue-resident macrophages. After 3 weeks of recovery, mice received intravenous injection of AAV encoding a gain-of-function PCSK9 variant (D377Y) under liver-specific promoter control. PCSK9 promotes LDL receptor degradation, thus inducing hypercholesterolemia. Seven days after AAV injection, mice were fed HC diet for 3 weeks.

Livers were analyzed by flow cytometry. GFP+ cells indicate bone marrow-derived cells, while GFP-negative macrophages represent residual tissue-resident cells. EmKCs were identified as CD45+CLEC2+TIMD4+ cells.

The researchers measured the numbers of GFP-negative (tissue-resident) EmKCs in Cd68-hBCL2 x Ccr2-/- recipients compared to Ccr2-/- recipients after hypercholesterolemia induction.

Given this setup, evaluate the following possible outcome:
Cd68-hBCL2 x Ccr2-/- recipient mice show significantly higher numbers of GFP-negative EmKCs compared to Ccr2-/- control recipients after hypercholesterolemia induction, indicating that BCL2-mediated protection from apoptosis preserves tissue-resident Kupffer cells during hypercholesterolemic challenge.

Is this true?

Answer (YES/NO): YES